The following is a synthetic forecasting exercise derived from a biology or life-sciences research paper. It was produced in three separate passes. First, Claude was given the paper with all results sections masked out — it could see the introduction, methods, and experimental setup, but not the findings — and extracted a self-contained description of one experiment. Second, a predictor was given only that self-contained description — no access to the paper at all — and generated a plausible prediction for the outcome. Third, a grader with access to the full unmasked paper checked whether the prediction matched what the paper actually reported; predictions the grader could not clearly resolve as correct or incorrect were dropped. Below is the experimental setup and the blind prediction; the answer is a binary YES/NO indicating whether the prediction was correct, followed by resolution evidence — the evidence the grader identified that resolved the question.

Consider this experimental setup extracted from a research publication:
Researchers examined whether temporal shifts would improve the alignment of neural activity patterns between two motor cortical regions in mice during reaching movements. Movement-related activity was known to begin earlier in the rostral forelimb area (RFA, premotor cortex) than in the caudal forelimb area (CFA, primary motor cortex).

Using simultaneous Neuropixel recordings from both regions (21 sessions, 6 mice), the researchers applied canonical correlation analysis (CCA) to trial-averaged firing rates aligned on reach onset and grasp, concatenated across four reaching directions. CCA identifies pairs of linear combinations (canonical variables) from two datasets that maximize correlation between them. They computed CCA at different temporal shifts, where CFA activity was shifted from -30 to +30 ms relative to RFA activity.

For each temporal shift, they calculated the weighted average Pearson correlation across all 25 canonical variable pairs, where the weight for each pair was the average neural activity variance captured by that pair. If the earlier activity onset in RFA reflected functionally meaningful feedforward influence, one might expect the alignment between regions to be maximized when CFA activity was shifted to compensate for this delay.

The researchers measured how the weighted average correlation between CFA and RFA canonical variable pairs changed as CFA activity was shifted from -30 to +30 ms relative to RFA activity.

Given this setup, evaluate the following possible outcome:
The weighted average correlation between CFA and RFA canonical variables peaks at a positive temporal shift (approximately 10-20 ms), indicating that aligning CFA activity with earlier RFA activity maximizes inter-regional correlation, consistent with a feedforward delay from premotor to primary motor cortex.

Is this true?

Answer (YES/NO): NO